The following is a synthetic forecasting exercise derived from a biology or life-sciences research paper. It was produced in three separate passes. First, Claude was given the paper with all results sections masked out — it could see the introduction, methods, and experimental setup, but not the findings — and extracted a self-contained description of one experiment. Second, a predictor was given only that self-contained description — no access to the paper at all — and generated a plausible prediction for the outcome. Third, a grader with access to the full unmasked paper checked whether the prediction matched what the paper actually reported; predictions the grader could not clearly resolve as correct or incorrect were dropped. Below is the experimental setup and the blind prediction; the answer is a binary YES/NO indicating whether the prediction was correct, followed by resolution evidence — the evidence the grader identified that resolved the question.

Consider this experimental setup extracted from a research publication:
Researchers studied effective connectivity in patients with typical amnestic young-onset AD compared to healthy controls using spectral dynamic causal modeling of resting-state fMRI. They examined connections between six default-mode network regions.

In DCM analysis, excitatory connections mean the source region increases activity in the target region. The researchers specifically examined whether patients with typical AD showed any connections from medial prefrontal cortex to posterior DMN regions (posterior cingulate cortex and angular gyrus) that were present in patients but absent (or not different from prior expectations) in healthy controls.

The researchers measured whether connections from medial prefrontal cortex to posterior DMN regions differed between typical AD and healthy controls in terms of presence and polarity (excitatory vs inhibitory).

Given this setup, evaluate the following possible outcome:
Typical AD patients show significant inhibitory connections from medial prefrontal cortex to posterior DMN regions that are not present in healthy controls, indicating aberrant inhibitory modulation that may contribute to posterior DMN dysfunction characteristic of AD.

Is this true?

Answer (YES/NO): NO